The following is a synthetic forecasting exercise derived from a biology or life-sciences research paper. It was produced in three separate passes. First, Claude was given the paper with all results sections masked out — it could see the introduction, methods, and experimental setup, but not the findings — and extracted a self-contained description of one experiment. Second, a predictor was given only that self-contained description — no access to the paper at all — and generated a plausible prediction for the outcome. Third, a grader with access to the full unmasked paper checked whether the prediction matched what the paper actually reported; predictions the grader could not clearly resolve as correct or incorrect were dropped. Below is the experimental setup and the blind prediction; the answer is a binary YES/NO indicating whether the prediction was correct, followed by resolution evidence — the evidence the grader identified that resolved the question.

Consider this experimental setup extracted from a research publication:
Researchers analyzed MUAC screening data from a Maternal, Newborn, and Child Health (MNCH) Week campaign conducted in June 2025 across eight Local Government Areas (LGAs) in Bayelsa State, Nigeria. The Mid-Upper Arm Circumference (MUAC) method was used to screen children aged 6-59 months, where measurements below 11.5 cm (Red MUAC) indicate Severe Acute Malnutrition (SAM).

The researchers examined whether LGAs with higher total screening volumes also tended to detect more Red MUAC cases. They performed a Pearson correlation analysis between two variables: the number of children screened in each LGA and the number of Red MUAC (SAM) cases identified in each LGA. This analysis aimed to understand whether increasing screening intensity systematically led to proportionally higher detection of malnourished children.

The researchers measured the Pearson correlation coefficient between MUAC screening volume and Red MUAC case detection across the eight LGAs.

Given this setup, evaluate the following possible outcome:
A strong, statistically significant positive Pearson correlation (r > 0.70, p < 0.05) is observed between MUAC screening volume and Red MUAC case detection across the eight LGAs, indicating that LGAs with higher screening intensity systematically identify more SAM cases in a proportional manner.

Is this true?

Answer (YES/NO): NO